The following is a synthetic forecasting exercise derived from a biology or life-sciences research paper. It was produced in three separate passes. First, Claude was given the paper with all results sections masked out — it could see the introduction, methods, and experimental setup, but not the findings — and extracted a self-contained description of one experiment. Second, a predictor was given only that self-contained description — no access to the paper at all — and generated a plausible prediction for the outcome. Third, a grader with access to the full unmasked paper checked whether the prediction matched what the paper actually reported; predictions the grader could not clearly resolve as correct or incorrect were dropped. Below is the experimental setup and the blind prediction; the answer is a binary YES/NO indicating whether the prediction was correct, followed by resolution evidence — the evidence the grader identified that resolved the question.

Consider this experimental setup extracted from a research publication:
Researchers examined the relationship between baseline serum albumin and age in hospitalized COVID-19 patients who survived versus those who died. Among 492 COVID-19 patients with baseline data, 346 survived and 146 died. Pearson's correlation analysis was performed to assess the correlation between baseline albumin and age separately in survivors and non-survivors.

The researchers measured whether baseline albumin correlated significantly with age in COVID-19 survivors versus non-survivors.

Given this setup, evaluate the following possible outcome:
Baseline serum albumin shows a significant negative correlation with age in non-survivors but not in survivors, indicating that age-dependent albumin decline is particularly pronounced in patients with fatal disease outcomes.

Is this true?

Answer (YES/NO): NO